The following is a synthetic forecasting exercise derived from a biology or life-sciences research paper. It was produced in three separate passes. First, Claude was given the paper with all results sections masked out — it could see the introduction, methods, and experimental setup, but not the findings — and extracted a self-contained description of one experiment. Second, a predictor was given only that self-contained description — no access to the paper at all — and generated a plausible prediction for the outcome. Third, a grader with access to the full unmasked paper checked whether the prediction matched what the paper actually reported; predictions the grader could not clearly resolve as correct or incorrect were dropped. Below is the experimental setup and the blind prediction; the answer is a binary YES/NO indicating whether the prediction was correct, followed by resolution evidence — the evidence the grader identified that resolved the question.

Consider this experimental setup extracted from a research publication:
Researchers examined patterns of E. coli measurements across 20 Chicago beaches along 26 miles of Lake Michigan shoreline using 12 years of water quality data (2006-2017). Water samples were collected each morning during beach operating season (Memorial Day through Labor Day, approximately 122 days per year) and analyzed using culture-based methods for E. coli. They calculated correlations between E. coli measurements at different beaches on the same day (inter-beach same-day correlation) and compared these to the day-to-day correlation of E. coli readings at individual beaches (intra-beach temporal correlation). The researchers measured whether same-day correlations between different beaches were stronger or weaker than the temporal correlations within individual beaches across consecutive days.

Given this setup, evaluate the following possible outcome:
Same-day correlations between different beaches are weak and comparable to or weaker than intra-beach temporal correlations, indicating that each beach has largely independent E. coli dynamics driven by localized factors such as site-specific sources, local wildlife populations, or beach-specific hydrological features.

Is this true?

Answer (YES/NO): NO